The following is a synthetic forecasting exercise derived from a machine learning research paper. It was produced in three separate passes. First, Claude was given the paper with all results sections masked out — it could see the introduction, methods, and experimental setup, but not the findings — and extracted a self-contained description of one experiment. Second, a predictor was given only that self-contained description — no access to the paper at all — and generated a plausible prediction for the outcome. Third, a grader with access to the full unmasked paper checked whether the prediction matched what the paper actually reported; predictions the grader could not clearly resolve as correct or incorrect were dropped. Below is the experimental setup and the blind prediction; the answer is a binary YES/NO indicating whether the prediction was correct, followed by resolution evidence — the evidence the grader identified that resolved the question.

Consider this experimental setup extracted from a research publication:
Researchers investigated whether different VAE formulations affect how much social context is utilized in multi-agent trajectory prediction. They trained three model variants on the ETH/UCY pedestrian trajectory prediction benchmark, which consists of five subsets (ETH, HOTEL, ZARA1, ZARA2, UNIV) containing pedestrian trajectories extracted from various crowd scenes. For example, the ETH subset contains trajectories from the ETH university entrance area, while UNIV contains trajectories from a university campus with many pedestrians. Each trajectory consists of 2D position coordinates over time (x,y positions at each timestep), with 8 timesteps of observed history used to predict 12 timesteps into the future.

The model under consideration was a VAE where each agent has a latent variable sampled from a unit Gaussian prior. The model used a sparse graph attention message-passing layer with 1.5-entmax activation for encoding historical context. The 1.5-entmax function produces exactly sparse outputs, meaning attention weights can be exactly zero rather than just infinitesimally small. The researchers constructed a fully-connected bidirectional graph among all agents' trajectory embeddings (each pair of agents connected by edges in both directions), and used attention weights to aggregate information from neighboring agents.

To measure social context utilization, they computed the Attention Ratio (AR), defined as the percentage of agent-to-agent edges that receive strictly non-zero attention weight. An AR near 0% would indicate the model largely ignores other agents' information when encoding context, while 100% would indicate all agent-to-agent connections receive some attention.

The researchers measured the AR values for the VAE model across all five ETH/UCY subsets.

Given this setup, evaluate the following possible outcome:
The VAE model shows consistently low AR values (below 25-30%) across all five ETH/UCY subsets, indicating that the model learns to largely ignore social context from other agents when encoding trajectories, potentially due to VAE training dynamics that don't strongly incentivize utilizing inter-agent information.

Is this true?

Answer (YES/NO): NO